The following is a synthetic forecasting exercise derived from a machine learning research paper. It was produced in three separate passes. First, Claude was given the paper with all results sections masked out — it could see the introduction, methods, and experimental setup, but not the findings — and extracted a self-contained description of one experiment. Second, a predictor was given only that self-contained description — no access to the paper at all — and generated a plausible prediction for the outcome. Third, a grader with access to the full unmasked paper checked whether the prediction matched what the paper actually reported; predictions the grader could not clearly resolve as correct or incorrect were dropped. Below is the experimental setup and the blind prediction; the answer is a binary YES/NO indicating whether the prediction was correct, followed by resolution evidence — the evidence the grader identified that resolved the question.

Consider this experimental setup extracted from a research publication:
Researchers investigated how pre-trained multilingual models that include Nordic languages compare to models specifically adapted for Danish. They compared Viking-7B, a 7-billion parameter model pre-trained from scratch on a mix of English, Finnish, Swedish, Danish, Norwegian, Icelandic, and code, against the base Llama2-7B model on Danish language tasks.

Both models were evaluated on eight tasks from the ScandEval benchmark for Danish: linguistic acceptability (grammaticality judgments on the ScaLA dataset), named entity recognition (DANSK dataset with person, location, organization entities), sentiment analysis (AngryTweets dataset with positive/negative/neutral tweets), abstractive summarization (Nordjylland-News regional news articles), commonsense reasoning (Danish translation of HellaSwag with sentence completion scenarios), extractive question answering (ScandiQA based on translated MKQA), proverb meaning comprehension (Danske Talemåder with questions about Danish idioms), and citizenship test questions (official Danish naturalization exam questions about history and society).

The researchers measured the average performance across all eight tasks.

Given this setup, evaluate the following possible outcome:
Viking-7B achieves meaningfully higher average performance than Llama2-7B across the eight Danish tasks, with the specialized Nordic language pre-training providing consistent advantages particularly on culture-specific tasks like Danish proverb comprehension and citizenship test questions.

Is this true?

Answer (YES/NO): NO